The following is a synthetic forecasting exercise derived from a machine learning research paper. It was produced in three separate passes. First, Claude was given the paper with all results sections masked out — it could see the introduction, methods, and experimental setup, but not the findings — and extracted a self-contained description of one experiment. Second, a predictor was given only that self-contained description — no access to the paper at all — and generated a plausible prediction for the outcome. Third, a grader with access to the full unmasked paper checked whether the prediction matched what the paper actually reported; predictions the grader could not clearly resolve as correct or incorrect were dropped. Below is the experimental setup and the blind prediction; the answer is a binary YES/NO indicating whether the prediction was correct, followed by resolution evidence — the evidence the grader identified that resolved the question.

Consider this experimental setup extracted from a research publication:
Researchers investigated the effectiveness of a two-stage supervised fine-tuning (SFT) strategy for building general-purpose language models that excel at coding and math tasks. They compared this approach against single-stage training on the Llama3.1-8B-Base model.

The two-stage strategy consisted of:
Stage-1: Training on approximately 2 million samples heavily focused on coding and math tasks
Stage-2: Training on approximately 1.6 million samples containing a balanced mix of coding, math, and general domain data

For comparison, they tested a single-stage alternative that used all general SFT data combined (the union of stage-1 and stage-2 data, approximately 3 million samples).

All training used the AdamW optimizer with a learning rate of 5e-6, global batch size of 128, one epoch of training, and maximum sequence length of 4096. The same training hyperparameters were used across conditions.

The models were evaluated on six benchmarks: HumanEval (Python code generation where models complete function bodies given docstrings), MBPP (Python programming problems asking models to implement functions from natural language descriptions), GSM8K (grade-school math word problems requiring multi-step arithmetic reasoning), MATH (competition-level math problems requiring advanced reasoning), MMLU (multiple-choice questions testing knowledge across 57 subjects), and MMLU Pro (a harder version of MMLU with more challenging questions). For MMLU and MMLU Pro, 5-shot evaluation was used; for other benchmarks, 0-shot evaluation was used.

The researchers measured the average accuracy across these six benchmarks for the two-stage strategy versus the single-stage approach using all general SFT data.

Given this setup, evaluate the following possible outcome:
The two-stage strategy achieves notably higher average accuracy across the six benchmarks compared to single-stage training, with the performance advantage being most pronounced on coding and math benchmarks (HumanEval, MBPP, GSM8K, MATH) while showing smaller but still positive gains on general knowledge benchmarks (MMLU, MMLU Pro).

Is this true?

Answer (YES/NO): YES